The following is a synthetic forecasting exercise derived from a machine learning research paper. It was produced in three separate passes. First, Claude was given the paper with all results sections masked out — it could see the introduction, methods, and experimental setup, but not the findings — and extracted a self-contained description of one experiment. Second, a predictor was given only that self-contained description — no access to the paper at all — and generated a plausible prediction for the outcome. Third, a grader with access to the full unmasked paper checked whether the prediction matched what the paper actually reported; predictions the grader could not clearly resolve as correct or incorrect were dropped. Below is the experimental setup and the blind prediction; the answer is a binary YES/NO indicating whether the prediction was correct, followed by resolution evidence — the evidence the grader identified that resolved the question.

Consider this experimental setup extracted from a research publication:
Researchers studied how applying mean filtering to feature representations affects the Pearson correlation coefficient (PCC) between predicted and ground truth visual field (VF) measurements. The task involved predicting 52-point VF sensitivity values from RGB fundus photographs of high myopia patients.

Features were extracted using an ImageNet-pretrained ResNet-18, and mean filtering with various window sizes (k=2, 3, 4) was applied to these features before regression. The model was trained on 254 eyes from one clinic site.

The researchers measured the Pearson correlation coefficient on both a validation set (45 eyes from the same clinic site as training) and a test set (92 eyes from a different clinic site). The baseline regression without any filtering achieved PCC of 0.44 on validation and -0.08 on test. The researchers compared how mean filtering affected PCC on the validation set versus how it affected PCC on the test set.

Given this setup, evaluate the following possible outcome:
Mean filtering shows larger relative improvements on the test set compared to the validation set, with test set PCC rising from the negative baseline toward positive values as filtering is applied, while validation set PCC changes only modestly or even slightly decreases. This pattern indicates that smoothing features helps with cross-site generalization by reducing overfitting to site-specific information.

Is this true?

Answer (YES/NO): NO